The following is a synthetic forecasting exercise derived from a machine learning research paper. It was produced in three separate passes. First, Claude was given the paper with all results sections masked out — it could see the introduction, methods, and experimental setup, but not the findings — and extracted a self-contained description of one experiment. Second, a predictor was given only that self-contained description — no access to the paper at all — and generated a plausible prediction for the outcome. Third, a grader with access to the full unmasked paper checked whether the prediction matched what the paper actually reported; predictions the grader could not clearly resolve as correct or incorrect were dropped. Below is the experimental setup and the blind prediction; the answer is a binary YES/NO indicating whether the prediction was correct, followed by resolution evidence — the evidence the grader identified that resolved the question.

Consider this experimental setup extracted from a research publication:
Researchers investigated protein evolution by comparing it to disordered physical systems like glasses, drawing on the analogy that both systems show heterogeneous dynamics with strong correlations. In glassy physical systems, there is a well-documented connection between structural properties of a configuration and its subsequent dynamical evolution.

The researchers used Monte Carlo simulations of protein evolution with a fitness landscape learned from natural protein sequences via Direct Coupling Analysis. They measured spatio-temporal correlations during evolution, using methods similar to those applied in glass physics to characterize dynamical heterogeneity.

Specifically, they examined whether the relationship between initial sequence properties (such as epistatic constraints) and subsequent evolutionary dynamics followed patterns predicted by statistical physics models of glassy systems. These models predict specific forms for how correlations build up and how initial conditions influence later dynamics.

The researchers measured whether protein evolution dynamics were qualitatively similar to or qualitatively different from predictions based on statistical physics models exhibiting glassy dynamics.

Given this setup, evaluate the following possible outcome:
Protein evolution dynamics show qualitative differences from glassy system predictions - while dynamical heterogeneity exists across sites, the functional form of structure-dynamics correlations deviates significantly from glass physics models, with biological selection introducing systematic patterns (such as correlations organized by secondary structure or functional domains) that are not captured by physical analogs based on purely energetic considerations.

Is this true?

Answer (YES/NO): NO